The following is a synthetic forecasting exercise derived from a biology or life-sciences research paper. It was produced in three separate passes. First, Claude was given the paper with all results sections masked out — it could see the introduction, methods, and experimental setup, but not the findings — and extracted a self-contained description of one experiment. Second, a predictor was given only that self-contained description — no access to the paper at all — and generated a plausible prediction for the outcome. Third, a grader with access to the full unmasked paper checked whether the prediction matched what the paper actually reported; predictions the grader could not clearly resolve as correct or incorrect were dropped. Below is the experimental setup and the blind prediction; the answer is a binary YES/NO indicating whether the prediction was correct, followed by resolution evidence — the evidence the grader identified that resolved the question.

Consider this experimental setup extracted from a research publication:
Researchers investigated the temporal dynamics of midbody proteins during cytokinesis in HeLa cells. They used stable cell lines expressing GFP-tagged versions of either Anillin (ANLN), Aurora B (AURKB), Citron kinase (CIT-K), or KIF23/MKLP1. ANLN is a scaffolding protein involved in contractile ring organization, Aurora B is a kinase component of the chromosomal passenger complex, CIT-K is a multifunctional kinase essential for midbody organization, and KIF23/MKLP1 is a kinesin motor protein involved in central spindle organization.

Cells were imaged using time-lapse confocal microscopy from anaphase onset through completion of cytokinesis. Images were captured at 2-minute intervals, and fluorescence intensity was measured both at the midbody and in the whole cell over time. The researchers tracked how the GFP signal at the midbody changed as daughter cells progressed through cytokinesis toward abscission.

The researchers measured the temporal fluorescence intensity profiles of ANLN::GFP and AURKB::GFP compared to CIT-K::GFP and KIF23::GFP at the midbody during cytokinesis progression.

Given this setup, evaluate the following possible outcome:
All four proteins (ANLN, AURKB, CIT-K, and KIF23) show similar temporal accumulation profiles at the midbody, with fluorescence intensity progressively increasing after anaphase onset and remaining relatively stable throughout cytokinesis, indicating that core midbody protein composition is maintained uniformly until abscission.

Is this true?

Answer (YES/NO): NO